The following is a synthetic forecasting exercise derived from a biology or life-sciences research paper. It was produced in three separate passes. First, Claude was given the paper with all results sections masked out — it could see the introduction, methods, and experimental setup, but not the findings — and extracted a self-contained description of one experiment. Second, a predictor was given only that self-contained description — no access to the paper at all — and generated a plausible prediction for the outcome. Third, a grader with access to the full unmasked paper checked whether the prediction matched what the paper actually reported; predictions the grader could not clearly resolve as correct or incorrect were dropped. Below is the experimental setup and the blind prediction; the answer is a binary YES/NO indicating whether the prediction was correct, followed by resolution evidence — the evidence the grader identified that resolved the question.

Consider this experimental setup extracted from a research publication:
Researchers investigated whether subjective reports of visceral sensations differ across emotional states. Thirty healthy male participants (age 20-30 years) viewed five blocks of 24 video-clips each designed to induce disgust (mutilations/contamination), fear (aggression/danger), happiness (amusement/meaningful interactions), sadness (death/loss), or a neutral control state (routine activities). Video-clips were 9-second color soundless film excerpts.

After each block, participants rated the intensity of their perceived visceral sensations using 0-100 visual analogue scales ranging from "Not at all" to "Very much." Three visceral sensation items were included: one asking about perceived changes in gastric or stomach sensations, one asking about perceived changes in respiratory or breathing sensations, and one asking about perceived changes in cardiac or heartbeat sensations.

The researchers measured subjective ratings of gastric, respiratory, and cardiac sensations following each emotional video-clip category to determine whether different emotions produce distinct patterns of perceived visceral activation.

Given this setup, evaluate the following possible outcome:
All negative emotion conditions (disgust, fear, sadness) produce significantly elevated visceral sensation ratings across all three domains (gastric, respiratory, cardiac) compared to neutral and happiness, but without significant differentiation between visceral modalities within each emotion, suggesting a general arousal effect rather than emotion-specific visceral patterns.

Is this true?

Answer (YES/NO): NO